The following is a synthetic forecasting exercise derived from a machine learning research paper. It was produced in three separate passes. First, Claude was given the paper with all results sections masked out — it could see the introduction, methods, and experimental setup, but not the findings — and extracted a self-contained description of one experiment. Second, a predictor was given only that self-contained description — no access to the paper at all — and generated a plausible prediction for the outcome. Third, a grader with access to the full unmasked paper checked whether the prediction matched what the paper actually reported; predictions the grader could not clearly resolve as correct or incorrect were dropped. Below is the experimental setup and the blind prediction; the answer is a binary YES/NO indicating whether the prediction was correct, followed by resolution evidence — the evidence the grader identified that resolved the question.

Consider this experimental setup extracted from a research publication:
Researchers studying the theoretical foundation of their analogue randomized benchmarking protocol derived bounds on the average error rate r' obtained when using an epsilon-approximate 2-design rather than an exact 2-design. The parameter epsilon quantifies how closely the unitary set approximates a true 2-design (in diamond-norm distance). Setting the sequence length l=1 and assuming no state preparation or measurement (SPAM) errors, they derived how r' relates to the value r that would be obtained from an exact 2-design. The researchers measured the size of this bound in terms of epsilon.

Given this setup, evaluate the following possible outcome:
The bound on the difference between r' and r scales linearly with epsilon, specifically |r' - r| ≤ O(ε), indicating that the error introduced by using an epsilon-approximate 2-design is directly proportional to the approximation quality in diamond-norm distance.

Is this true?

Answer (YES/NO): YES